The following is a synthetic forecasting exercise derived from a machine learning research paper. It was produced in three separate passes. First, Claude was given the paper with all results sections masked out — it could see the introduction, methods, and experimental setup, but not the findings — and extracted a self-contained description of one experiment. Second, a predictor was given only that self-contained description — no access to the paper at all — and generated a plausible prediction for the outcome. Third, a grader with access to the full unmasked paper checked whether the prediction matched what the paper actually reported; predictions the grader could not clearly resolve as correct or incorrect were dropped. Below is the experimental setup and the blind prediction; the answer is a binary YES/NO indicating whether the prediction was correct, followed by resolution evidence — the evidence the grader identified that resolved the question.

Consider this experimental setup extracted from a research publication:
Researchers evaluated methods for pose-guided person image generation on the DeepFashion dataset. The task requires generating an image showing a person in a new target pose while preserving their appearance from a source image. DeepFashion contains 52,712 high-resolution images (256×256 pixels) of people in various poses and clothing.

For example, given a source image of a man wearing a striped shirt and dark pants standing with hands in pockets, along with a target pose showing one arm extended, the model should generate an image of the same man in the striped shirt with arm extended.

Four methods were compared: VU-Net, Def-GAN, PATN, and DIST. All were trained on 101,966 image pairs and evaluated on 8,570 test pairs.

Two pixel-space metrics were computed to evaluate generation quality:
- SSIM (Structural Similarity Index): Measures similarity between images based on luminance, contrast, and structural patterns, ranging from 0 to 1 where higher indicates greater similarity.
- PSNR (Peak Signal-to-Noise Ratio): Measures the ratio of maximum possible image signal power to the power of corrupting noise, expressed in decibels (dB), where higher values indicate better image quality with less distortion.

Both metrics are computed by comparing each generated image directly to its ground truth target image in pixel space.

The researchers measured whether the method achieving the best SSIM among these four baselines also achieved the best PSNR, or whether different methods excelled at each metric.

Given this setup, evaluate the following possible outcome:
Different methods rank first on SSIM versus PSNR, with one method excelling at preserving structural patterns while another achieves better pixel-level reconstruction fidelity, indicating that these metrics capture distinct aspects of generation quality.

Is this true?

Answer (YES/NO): NO